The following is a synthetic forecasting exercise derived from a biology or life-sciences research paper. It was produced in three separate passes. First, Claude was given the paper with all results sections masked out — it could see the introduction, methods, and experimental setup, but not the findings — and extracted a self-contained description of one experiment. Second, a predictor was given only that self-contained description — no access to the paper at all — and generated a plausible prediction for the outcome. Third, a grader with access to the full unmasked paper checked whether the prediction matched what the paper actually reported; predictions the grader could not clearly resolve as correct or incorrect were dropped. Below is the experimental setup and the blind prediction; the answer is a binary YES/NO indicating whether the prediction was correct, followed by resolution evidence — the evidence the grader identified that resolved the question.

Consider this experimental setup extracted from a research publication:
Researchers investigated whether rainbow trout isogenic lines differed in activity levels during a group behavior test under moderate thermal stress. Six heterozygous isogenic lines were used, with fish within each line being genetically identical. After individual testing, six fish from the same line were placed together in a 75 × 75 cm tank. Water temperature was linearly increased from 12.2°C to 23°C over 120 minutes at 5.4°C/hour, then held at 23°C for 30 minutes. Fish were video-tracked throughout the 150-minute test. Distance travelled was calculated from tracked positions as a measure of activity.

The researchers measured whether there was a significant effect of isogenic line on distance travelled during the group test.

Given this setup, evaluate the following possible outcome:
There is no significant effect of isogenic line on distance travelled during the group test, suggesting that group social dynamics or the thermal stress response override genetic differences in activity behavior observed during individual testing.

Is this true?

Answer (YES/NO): NO